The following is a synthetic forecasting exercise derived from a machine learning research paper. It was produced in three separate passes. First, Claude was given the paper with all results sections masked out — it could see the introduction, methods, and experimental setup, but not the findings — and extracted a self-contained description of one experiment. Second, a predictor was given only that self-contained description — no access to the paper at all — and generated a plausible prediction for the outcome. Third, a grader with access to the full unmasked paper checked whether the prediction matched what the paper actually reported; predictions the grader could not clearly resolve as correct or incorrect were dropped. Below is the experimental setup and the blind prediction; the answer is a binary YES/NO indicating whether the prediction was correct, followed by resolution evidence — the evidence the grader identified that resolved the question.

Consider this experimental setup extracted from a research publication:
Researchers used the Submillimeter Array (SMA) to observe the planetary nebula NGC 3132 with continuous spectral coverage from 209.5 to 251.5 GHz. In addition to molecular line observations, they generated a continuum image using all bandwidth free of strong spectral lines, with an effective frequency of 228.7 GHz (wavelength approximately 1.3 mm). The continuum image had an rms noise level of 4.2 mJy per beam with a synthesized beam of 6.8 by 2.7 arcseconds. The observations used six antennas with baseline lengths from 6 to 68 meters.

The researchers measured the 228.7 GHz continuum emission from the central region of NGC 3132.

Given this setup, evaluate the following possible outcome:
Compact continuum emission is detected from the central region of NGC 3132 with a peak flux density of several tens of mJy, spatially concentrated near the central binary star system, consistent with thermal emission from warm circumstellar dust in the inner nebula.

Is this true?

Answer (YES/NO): NO